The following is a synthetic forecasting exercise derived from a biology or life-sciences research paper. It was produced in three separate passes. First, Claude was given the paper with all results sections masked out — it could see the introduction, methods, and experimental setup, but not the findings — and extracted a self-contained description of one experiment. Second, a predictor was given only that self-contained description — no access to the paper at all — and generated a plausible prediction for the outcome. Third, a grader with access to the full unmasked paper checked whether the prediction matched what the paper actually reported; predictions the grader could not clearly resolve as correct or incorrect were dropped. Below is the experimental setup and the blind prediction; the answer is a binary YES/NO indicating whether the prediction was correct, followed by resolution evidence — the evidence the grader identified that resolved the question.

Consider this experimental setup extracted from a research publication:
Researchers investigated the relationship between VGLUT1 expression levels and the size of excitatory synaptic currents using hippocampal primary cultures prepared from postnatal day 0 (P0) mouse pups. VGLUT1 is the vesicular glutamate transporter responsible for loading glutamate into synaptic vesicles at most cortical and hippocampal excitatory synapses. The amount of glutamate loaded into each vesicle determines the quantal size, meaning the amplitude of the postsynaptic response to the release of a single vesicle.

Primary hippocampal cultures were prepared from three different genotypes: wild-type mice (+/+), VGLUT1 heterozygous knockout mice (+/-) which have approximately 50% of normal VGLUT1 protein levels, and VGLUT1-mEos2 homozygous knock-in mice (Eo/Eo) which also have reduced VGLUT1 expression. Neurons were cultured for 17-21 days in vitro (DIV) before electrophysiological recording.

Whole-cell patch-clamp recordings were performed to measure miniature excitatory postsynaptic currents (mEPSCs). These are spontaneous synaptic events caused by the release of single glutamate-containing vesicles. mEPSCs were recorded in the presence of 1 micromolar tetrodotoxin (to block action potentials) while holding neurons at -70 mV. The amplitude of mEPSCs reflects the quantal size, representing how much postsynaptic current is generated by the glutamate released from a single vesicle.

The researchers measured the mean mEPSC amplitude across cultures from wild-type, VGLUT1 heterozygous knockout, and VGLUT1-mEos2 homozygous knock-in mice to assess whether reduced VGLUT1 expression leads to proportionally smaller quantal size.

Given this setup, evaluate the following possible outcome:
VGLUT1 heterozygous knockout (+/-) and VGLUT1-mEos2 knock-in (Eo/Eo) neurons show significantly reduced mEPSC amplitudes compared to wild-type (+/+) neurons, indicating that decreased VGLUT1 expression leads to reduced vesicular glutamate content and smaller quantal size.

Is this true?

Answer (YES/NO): NO